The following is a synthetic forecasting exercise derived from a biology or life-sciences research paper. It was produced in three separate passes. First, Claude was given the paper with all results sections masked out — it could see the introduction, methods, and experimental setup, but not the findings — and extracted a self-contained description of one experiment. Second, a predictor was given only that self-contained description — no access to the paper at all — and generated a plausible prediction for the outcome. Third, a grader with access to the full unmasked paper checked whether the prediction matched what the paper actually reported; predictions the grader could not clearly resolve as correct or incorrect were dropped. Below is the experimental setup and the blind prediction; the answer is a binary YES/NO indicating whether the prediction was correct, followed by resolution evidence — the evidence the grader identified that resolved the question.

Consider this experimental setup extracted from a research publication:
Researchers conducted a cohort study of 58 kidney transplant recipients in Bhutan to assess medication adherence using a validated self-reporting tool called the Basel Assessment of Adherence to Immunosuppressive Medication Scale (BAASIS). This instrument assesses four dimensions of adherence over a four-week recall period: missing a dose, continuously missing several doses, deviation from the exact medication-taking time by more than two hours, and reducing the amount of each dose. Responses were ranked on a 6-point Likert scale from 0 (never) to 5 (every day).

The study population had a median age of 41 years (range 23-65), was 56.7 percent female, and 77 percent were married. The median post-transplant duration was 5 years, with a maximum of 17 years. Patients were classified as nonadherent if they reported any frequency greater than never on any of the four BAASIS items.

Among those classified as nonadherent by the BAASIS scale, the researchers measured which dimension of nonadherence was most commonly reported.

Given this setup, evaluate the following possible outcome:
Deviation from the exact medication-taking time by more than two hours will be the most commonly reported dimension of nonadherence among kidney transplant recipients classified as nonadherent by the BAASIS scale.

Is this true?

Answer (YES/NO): YES